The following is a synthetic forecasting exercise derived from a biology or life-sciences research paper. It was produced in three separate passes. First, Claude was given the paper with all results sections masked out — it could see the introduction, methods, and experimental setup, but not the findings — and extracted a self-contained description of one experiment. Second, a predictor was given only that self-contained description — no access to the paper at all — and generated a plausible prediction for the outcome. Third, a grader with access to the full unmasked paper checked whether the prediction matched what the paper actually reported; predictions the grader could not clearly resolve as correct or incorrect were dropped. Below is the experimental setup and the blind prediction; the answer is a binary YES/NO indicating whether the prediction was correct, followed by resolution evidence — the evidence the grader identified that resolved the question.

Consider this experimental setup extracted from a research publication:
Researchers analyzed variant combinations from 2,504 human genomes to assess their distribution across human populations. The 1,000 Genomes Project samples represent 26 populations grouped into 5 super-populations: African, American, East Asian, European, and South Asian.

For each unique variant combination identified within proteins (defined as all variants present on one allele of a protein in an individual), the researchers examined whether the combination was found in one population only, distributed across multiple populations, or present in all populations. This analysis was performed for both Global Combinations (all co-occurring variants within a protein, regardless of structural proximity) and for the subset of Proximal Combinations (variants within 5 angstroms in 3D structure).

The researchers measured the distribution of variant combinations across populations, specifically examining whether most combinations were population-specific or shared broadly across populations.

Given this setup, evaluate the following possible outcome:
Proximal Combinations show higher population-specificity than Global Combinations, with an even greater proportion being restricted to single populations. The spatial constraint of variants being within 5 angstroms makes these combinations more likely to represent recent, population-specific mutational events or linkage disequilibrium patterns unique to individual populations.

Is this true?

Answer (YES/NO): NO